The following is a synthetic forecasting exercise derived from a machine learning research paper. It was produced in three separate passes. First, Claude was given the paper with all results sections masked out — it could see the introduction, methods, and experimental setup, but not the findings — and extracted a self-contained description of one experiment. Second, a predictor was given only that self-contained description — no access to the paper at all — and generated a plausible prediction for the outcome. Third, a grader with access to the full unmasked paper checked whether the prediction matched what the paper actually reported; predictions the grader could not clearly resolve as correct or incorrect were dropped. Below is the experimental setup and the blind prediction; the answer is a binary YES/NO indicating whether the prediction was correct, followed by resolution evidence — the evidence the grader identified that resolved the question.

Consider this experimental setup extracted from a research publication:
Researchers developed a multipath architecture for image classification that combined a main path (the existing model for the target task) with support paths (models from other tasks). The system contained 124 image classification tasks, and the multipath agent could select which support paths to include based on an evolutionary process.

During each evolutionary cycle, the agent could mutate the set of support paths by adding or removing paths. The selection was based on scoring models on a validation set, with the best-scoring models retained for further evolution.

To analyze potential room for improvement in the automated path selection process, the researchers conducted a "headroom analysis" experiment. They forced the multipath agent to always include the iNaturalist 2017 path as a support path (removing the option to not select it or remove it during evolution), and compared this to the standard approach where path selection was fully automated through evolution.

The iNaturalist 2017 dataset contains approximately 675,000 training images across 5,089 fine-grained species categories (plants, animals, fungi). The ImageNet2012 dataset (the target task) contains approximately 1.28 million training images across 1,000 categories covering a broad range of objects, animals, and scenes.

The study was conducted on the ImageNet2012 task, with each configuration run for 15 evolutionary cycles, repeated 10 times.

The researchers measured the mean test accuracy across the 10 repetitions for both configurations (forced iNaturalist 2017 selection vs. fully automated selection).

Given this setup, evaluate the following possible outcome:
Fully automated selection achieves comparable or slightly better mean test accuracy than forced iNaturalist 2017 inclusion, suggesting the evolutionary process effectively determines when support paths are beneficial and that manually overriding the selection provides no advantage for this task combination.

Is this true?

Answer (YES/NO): NO